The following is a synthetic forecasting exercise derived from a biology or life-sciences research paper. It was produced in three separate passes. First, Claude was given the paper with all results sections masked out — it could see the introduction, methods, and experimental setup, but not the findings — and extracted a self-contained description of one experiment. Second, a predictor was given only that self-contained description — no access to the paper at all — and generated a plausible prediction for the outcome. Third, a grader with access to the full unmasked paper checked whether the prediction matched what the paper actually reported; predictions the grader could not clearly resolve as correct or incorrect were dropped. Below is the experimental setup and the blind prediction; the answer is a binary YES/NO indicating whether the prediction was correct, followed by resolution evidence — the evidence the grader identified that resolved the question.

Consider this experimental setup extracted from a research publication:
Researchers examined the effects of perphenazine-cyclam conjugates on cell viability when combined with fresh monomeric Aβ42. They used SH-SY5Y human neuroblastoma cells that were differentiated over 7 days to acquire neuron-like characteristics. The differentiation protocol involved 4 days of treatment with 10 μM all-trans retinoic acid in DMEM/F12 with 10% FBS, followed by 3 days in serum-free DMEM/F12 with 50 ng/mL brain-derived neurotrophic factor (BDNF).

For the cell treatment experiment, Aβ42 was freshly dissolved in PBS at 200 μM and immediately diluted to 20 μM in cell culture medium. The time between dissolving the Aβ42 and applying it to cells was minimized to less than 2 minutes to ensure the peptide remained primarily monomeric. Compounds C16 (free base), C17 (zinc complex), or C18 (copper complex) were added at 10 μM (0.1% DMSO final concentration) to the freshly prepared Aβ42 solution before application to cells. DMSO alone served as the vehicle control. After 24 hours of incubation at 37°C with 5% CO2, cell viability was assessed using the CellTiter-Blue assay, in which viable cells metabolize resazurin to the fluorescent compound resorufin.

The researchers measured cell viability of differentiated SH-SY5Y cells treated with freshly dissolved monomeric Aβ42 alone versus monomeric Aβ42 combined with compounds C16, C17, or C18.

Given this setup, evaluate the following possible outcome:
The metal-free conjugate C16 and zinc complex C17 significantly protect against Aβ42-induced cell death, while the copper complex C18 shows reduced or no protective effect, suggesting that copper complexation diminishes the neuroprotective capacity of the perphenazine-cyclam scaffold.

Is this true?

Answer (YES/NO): NO